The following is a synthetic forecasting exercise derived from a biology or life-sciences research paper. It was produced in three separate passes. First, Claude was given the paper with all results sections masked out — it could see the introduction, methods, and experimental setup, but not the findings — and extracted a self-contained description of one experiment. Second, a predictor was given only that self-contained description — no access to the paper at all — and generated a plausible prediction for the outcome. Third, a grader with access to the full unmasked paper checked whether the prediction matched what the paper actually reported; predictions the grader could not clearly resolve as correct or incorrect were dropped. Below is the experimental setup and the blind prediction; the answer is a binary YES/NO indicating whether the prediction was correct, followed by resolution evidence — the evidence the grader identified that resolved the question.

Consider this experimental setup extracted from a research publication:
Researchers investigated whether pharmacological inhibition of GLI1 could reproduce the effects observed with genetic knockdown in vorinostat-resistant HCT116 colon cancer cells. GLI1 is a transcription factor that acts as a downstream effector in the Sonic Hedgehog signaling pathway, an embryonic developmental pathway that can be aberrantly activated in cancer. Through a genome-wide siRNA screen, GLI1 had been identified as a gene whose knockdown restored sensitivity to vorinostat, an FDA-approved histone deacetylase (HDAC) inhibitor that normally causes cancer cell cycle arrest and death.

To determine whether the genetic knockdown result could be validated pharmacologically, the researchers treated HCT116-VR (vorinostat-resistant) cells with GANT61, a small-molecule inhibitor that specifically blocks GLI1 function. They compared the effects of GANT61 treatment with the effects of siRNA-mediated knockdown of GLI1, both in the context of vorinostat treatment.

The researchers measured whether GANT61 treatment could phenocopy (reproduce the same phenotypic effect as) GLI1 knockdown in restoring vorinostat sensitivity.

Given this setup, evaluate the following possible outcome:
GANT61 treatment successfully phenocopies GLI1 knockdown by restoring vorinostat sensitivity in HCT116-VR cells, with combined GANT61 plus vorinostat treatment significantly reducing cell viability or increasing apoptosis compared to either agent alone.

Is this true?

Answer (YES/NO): YES